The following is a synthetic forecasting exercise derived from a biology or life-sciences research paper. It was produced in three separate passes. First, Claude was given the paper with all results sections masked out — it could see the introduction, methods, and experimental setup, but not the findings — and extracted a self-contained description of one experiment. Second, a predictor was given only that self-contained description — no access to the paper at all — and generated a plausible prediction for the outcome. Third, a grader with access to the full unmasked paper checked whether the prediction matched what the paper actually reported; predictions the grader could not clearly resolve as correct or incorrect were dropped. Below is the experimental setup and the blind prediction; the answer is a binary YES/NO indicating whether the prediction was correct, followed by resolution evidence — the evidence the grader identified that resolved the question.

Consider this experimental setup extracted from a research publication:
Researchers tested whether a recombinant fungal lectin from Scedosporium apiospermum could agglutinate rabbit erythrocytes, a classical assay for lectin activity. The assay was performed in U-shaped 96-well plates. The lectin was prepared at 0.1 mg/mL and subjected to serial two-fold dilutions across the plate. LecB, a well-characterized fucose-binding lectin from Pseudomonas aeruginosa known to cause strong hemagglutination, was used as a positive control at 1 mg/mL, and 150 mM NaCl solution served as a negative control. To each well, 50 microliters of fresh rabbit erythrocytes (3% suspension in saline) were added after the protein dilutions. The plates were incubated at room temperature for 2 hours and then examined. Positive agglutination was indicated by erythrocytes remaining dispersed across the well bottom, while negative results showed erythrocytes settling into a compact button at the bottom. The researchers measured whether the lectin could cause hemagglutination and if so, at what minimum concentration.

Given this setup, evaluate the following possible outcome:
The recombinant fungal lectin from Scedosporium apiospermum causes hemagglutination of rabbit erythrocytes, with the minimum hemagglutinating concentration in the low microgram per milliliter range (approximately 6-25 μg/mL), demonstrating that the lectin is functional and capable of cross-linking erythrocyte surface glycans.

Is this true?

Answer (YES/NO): NO